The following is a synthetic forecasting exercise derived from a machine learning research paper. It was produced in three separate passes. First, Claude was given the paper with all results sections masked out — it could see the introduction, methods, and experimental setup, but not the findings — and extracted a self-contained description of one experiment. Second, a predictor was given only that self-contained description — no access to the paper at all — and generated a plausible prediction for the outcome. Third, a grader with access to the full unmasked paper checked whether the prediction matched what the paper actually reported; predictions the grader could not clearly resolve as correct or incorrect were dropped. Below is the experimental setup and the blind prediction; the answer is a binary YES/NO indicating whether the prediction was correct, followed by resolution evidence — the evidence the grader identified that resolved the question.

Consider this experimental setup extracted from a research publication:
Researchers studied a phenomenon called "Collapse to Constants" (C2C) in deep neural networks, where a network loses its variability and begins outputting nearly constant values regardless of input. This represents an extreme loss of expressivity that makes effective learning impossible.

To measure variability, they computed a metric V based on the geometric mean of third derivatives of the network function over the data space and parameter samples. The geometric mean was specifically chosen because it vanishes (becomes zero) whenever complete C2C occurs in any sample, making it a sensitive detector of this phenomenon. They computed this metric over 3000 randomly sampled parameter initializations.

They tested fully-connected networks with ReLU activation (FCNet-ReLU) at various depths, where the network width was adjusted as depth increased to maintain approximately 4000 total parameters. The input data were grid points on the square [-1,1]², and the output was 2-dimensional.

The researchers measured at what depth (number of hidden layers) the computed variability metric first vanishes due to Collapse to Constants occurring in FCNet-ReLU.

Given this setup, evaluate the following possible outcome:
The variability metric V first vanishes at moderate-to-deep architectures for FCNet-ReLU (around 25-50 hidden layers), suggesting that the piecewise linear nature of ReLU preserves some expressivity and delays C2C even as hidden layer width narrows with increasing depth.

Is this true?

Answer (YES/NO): YES